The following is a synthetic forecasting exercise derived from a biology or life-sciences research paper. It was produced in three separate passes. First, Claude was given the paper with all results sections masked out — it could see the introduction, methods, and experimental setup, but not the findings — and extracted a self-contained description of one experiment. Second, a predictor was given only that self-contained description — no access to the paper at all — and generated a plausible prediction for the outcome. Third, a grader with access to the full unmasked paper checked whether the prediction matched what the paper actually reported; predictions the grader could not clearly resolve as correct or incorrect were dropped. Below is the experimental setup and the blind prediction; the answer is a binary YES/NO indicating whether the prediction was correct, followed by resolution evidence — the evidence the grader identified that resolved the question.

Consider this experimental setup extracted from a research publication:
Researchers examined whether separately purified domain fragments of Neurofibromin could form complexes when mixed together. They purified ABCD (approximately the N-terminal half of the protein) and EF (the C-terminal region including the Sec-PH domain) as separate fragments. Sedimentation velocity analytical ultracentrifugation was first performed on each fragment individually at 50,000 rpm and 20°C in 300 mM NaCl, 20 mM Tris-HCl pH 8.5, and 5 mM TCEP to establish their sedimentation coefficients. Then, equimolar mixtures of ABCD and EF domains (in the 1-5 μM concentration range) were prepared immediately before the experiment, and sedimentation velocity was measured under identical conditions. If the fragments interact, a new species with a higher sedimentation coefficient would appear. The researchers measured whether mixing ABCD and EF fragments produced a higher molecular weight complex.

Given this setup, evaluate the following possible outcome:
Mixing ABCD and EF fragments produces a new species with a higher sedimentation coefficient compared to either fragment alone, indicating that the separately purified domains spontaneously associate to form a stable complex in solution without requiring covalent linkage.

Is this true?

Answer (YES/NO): YES